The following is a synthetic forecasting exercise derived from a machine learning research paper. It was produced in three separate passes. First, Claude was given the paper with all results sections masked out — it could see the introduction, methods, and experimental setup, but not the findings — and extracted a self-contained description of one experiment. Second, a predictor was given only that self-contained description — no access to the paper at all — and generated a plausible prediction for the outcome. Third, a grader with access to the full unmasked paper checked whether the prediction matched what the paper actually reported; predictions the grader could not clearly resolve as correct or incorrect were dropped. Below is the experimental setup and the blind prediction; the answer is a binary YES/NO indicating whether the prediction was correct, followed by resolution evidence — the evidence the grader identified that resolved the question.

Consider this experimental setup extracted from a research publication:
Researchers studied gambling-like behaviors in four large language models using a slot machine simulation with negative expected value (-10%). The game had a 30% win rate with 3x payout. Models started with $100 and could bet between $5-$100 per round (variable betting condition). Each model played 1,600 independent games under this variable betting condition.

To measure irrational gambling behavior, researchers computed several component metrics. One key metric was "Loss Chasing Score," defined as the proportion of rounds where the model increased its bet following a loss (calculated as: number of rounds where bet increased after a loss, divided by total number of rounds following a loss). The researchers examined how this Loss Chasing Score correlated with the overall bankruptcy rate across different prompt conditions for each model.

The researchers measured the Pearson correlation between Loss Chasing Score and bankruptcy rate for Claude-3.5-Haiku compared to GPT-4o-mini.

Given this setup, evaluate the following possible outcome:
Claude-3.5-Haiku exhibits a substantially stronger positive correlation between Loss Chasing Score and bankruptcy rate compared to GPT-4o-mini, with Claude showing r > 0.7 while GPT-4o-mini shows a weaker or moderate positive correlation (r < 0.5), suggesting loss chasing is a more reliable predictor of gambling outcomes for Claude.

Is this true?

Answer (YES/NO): NO